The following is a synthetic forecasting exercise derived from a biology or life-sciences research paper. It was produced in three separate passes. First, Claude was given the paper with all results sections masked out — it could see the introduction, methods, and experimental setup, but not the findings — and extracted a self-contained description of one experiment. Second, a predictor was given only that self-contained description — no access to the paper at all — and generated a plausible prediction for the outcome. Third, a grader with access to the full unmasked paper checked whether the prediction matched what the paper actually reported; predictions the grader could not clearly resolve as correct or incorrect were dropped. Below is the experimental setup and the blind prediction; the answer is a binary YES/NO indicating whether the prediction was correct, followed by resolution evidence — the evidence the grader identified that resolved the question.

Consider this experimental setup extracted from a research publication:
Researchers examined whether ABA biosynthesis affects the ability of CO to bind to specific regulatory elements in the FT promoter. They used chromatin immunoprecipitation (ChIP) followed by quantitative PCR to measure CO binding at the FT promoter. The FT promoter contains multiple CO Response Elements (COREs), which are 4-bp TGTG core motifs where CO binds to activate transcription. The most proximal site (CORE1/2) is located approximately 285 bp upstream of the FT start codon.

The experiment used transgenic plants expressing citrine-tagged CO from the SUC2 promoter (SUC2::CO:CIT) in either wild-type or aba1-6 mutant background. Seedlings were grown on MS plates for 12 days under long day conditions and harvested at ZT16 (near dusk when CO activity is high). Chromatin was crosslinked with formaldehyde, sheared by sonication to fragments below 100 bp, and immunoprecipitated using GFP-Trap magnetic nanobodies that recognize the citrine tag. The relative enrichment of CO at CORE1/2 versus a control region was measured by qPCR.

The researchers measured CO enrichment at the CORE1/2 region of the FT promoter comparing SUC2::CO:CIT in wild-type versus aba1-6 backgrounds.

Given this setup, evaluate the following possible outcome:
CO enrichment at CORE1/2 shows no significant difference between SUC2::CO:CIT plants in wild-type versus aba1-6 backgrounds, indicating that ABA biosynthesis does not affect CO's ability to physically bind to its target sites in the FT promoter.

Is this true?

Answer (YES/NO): NO